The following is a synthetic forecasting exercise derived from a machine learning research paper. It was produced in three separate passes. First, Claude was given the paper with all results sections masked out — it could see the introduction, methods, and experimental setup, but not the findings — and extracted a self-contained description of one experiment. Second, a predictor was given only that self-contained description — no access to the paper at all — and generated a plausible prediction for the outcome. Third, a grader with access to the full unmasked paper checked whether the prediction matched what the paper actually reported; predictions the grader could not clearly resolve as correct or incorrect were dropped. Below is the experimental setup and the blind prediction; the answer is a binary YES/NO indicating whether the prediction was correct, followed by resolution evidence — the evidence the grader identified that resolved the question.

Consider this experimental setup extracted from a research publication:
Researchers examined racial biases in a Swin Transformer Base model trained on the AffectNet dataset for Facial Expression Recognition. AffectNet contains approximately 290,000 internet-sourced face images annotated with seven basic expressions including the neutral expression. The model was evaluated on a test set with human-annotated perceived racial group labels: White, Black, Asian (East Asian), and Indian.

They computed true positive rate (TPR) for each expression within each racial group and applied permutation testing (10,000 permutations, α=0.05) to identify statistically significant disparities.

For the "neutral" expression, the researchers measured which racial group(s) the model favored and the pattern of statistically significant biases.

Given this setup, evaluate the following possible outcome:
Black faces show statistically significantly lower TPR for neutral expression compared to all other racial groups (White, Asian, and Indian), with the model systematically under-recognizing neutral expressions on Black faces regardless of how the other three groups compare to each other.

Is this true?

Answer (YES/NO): NO